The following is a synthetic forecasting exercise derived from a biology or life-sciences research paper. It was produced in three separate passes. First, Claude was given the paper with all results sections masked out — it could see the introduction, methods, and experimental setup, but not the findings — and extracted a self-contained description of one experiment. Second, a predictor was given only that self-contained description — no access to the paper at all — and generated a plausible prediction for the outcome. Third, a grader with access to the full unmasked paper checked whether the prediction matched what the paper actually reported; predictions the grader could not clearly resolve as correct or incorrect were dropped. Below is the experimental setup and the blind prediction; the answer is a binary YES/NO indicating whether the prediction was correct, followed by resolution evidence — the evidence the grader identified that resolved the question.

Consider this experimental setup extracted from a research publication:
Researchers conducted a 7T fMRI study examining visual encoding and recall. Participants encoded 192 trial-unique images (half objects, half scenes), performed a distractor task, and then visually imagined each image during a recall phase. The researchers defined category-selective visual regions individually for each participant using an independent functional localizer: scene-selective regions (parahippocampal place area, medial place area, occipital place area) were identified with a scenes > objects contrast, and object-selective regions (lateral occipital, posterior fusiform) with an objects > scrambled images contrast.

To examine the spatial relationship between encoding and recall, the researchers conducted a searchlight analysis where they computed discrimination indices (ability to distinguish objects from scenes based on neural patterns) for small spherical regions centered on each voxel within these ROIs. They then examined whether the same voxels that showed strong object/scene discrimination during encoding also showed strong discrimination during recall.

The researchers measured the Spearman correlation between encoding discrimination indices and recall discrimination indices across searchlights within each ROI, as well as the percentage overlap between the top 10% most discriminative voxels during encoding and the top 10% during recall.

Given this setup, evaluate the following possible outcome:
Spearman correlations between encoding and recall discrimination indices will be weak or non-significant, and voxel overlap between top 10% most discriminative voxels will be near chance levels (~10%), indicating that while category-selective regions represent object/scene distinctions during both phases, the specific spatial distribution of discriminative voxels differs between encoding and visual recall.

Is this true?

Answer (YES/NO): YES